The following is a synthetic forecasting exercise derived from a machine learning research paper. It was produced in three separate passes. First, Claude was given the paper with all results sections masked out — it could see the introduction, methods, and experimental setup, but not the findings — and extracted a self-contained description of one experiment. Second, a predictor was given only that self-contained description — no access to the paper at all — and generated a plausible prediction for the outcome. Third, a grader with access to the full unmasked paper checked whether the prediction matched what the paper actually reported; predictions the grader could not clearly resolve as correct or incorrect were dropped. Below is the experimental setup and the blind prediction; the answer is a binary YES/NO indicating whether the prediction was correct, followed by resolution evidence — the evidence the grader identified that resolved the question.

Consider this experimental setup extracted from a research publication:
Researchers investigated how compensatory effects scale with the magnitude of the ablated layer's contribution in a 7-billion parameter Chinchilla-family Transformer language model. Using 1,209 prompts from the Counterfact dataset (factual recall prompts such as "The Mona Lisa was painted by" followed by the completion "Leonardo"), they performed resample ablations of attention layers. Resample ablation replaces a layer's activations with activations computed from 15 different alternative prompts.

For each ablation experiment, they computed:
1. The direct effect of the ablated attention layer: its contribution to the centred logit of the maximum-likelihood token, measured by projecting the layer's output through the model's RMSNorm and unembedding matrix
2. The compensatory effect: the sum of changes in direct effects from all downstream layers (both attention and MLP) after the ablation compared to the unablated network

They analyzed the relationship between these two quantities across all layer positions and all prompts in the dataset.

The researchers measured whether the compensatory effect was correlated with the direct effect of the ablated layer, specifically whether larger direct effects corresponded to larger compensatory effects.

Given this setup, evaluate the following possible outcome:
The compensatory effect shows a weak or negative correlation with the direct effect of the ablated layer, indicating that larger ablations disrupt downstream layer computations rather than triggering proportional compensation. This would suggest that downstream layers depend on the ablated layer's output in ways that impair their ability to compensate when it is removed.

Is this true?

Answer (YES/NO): NO